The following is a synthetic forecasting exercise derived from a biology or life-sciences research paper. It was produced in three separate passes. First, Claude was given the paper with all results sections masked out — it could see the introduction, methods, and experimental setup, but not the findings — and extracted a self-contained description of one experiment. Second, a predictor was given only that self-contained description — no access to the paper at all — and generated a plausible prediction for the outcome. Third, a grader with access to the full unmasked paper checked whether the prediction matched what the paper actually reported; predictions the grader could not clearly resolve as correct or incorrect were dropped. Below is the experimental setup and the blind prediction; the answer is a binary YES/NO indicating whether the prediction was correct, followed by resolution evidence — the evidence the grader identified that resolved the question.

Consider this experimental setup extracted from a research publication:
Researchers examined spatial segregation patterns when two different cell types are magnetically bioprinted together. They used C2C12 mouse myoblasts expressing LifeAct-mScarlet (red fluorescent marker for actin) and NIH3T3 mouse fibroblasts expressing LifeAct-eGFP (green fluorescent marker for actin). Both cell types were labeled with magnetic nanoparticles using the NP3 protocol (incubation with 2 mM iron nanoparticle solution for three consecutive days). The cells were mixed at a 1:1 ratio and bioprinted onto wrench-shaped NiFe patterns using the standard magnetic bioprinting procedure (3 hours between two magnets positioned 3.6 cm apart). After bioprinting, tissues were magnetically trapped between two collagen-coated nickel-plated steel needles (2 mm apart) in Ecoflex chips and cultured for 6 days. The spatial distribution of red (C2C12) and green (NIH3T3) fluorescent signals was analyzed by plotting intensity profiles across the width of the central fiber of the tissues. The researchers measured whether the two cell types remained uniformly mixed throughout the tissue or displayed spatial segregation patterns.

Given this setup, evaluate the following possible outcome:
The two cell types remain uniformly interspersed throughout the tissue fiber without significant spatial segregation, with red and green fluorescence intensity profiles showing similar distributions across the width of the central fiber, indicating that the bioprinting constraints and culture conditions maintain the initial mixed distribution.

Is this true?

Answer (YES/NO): NO